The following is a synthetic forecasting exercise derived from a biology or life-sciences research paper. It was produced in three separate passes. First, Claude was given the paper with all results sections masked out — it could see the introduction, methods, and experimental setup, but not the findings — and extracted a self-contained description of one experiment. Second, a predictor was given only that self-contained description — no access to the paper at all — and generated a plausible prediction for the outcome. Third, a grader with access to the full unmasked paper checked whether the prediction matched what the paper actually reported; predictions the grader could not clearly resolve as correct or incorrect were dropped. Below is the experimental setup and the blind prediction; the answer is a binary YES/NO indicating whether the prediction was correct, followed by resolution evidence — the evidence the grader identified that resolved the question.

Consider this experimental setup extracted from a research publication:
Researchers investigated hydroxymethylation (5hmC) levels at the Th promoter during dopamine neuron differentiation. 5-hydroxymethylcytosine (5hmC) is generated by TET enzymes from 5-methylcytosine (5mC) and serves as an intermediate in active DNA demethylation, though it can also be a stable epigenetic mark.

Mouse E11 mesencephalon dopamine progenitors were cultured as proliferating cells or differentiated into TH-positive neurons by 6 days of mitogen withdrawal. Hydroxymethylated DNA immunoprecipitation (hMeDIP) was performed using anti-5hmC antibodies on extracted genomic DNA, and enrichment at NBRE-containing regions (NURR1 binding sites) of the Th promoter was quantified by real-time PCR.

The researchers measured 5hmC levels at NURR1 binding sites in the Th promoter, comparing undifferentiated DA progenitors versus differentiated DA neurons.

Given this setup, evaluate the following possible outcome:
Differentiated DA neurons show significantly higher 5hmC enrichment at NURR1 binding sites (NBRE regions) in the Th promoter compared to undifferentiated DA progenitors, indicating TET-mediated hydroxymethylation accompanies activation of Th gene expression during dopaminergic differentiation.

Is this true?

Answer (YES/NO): YES